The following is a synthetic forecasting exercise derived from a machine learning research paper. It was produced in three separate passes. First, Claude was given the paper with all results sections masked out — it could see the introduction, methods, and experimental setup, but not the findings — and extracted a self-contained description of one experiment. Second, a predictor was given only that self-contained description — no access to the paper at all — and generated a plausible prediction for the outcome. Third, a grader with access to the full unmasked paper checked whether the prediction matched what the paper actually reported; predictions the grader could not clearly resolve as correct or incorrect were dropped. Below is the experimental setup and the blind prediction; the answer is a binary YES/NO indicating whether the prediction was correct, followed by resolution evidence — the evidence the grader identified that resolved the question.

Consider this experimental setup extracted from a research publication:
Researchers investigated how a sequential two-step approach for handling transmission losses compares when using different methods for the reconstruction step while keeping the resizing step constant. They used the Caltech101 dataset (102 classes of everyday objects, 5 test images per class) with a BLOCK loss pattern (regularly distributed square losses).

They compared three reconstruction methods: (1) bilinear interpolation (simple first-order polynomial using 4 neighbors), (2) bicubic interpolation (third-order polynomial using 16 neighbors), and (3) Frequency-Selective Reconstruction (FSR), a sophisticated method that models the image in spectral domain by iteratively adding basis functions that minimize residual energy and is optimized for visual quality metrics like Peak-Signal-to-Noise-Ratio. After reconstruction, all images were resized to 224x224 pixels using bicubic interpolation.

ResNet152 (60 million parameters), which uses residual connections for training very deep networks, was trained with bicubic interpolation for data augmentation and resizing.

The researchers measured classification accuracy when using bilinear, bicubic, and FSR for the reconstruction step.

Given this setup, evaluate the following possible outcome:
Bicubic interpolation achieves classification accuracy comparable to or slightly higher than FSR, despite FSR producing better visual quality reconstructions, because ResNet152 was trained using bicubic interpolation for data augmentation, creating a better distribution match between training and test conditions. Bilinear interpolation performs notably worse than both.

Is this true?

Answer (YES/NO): NO